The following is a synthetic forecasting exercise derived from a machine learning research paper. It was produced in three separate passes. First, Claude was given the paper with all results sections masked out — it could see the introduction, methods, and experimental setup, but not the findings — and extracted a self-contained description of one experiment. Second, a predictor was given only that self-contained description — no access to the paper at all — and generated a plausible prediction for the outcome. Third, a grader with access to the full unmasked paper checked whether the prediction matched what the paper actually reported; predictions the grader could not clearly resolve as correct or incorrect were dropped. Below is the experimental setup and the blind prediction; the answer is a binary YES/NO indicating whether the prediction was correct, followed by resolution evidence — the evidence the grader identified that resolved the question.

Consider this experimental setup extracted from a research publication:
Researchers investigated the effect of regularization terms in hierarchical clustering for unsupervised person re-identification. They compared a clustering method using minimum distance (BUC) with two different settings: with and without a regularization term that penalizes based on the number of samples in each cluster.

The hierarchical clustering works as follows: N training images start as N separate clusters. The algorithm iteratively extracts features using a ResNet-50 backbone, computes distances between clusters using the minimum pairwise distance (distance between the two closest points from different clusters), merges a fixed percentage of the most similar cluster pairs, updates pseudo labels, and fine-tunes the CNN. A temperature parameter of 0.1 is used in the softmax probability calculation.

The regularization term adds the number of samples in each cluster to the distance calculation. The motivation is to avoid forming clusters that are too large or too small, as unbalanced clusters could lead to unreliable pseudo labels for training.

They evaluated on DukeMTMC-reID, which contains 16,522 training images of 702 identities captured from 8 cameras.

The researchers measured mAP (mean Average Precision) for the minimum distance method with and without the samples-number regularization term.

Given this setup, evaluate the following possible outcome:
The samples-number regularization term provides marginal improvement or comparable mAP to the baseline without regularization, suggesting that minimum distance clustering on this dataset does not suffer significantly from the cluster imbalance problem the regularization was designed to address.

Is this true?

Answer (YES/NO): NO